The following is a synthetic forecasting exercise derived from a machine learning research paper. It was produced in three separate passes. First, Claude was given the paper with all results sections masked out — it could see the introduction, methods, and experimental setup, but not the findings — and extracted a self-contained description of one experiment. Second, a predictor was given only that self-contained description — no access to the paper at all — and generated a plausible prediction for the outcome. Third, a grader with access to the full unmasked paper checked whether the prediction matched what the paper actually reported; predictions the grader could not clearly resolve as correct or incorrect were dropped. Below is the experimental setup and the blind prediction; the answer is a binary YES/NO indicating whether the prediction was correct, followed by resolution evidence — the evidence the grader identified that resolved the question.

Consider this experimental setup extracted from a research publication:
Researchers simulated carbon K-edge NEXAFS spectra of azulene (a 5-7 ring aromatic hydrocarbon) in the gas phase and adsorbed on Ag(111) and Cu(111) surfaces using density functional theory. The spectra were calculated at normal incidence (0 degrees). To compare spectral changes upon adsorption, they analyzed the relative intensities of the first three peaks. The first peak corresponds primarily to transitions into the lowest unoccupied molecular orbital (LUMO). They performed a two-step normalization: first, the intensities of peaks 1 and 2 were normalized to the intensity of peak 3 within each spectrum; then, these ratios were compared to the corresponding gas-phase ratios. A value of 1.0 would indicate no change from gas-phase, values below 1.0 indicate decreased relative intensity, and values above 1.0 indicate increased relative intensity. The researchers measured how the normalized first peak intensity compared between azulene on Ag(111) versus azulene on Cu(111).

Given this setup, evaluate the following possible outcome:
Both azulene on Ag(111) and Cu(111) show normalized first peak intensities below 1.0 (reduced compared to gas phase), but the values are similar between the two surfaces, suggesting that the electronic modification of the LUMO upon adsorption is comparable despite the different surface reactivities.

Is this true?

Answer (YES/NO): NO